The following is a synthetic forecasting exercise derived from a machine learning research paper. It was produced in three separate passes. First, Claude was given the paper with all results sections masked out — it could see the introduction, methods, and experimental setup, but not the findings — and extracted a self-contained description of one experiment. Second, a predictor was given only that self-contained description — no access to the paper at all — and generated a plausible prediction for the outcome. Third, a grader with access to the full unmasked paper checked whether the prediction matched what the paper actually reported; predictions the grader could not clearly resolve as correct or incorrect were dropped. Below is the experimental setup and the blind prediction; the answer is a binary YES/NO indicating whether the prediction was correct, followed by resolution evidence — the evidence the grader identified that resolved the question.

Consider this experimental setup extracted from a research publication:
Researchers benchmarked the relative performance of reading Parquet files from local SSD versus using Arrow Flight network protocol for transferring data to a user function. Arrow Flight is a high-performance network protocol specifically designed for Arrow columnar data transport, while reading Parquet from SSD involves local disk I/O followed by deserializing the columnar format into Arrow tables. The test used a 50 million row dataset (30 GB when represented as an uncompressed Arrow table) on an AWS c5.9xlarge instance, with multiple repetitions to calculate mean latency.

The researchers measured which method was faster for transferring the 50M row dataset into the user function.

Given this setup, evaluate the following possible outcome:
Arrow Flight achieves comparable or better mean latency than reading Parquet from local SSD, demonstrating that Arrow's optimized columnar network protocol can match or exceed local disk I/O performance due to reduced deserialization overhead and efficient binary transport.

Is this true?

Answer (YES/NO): YES